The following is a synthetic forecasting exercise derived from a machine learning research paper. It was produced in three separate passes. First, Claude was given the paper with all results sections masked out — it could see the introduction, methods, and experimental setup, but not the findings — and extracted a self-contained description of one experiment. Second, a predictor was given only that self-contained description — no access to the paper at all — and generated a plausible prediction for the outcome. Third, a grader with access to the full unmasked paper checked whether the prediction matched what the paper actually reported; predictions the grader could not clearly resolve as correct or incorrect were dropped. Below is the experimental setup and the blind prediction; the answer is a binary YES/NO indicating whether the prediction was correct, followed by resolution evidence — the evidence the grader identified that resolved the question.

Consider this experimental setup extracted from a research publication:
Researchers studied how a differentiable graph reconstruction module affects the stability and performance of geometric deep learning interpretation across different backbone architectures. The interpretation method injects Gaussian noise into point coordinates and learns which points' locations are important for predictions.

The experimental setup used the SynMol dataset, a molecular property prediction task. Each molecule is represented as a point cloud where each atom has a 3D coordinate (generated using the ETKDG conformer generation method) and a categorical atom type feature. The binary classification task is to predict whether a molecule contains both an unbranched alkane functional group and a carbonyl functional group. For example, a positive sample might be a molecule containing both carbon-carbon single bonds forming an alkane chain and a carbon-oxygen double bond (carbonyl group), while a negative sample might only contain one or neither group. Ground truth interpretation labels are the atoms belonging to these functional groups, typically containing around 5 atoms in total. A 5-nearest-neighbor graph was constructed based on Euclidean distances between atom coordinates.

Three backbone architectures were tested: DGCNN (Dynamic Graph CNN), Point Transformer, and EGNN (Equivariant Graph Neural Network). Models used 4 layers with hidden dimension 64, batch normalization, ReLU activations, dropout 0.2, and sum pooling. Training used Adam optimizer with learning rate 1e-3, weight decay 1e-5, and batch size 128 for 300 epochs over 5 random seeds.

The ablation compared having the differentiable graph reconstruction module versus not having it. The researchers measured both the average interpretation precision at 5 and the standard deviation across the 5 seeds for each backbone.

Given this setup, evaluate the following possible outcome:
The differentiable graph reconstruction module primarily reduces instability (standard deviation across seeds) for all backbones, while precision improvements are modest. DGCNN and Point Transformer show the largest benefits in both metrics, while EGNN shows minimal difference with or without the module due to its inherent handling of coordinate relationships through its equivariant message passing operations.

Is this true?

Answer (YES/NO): NO